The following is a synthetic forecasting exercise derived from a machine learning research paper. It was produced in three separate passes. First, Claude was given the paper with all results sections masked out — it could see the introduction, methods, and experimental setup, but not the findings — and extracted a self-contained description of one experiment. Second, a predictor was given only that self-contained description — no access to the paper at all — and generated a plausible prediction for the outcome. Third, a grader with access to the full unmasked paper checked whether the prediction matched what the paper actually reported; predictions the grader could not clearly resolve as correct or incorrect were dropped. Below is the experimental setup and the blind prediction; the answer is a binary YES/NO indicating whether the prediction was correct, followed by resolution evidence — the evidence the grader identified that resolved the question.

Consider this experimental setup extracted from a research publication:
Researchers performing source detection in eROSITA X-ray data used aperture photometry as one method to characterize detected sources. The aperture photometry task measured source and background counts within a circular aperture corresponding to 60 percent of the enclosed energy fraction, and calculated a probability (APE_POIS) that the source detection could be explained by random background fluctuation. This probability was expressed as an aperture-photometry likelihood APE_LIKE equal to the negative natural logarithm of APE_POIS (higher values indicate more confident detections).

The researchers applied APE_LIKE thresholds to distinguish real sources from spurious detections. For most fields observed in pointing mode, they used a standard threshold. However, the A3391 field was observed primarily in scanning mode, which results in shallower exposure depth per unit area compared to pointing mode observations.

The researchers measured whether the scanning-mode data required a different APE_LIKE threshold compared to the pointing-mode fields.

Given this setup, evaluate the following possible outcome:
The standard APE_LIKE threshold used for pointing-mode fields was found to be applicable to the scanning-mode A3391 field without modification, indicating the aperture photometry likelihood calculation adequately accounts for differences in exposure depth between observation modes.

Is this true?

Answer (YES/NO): NO